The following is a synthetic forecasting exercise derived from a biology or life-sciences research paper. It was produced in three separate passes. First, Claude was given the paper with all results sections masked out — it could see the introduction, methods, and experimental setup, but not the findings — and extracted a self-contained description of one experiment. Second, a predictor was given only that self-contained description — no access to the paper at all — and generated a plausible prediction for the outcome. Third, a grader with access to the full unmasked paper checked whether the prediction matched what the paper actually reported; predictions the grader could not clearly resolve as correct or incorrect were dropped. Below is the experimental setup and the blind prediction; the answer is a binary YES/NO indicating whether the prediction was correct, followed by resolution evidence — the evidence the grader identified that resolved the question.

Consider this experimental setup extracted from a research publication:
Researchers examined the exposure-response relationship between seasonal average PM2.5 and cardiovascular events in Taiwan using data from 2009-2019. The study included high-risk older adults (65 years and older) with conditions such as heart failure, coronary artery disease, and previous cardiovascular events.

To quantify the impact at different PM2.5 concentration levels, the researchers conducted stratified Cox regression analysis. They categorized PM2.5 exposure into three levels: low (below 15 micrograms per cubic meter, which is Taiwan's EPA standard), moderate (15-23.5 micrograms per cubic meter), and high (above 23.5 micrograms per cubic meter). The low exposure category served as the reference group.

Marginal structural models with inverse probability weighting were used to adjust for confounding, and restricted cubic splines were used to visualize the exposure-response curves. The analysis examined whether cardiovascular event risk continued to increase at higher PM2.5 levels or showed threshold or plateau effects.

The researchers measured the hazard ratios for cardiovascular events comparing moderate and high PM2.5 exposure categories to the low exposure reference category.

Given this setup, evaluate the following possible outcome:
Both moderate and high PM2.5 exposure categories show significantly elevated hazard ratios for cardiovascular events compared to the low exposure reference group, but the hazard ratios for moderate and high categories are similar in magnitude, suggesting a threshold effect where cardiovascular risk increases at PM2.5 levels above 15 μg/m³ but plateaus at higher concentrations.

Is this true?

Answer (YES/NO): NO